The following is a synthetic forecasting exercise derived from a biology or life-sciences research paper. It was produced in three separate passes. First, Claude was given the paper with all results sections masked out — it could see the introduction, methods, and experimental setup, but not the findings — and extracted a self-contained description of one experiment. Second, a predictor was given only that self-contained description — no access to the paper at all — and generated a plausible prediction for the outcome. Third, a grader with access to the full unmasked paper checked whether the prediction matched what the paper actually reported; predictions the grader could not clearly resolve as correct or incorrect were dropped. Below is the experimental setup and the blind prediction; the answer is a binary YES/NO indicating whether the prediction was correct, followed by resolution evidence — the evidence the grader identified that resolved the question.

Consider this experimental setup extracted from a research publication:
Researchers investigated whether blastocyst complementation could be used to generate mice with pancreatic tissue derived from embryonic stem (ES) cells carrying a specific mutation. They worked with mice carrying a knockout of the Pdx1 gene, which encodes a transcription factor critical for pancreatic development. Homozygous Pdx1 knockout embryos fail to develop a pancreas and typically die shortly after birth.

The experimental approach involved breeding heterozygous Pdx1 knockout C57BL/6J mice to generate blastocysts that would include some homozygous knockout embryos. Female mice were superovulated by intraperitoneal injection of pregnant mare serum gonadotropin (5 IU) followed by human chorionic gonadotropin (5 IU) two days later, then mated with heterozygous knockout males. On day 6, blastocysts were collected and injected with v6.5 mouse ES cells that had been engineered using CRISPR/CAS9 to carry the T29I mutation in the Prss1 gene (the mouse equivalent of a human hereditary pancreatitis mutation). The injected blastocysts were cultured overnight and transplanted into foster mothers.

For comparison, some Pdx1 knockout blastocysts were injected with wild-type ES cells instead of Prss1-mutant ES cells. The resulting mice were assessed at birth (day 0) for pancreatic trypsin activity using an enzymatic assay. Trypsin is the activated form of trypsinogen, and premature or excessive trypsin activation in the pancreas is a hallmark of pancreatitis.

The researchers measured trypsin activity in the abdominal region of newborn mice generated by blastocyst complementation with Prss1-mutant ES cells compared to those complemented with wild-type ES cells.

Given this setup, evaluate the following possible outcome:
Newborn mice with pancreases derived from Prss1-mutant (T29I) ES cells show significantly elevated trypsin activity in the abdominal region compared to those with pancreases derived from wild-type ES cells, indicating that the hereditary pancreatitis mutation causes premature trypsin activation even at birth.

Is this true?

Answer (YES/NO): YES